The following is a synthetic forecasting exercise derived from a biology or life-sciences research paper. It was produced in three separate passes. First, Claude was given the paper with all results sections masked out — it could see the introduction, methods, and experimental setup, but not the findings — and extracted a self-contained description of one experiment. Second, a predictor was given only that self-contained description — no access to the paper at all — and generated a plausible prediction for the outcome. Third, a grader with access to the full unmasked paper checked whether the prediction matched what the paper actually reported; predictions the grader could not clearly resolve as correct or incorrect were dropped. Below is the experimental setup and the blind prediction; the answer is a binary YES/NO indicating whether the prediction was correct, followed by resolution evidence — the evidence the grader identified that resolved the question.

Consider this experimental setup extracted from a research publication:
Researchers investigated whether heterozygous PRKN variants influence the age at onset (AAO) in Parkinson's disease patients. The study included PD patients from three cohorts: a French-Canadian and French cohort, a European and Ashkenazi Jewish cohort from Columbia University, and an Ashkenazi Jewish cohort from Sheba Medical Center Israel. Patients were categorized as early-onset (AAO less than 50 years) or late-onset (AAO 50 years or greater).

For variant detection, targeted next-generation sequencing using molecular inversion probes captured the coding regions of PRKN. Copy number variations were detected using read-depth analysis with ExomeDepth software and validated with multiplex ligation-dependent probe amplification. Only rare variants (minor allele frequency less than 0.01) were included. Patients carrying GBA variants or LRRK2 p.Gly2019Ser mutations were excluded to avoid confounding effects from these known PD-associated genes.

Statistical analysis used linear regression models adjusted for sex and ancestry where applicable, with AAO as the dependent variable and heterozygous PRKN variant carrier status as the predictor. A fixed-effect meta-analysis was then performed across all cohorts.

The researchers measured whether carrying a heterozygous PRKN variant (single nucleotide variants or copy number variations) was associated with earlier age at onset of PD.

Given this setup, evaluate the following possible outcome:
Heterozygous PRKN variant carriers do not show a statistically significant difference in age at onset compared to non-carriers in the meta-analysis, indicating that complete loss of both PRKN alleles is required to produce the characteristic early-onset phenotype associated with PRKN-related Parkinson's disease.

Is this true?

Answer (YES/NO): YES